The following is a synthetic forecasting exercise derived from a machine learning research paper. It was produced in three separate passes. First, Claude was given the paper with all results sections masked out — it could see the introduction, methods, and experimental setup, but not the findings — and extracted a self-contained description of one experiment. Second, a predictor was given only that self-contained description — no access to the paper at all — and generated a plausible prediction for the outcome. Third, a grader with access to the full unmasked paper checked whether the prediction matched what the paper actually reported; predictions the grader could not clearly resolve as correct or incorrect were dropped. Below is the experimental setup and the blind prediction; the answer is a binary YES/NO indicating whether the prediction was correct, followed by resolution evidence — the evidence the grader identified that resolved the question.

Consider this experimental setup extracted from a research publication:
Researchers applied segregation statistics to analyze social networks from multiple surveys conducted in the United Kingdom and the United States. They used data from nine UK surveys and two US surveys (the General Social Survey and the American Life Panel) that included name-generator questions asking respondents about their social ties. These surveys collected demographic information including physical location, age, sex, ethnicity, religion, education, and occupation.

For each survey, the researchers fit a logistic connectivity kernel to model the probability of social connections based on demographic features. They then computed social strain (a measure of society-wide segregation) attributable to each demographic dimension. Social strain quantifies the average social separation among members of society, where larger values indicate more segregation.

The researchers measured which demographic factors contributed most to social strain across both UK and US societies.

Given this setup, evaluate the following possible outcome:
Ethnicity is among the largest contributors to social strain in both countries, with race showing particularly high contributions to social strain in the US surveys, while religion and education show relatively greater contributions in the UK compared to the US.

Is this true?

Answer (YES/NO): NO